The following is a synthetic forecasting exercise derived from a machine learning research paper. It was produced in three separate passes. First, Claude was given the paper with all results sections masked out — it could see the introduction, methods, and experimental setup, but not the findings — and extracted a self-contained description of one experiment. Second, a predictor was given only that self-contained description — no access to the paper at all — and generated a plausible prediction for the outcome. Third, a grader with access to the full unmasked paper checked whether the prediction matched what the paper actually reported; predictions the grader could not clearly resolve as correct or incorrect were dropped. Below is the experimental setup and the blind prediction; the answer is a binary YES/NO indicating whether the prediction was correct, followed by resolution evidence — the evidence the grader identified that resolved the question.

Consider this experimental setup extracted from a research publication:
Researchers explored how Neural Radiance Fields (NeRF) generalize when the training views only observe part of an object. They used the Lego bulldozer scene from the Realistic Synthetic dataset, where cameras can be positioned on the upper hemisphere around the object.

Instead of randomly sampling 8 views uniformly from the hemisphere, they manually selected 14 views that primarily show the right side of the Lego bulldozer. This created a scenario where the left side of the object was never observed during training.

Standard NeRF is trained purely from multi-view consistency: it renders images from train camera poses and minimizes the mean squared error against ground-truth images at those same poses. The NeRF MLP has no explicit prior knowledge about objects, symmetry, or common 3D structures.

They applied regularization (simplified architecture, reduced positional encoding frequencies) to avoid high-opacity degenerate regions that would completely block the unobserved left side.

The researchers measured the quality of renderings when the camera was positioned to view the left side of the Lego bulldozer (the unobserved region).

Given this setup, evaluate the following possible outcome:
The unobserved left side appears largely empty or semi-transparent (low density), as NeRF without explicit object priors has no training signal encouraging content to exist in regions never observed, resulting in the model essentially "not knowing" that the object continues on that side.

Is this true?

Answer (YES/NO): NO